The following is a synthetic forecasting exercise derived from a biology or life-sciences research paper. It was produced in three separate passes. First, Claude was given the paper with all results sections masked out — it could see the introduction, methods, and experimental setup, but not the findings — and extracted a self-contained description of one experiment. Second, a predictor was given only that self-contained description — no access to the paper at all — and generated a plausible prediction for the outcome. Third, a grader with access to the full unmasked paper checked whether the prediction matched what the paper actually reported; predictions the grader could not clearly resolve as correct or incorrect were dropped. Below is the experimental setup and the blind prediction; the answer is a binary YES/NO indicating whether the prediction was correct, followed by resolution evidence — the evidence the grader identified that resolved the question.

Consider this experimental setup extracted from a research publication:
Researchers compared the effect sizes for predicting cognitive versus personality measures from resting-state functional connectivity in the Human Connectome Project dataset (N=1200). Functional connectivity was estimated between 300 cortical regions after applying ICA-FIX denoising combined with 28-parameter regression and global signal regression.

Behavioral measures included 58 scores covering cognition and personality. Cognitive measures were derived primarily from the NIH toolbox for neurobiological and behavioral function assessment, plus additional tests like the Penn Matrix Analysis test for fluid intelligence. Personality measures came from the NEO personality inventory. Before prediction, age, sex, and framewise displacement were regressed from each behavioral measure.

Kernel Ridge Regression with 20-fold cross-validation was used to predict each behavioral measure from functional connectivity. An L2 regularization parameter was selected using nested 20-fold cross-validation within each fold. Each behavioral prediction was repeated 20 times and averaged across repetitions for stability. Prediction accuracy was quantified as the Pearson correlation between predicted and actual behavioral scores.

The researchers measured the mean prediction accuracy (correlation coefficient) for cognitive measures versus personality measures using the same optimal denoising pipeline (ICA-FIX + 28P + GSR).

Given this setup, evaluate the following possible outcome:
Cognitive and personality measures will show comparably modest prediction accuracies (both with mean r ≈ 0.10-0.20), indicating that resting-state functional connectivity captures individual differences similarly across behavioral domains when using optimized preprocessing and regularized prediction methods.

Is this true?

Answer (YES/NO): NO